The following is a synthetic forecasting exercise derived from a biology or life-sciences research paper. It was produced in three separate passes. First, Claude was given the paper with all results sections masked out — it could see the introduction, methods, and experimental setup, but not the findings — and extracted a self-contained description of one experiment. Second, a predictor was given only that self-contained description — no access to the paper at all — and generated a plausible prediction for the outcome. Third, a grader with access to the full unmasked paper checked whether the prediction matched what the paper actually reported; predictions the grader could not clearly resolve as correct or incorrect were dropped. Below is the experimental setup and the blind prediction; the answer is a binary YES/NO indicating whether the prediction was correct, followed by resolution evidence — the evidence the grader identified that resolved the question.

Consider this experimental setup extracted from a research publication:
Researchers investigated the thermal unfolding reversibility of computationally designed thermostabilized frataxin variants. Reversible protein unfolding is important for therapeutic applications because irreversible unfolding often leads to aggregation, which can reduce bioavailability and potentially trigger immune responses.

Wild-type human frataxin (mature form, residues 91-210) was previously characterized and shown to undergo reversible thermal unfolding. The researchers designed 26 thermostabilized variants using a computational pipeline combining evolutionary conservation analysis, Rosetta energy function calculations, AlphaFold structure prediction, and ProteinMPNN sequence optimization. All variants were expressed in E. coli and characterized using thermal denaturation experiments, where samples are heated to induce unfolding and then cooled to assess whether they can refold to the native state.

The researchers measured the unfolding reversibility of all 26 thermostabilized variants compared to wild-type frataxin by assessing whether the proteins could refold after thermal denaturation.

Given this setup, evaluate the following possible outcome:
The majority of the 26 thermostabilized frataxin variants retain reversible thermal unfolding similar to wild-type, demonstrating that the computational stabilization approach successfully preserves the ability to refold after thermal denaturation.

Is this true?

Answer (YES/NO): YES